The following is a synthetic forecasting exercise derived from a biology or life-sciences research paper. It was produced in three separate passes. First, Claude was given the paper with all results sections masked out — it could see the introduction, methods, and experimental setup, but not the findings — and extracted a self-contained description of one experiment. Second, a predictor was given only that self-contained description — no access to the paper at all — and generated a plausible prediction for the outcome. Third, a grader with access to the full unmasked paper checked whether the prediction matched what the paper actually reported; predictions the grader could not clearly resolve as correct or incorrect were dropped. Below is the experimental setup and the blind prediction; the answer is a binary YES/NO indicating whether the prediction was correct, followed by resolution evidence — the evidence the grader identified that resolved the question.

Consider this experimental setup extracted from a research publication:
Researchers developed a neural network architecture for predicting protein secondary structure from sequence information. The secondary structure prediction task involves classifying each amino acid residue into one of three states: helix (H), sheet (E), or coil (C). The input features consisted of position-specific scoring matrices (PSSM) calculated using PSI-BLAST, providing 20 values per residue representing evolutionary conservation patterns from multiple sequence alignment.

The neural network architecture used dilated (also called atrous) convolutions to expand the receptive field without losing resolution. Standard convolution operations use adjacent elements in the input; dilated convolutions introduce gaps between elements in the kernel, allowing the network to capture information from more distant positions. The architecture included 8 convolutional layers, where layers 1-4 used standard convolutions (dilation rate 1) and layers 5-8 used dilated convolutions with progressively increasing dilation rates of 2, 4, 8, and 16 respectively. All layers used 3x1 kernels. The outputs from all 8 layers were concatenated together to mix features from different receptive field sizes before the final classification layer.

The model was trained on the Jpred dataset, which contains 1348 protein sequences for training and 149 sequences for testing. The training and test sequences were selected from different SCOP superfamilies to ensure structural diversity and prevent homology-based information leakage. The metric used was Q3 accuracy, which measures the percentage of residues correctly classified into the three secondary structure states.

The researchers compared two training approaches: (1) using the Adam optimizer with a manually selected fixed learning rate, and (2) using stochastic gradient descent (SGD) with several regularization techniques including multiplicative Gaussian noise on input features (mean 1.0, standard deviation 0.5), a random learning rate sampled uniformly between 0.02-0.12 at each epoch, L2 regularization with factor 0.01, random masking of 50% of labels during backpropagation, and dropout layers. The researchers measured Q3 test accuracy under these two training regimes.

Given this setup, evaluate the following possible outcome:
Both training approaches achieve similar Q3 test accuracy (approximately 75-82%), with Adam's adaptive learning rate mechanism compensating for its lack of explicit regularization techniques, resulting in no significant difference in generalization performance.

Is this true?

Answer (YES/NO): NO